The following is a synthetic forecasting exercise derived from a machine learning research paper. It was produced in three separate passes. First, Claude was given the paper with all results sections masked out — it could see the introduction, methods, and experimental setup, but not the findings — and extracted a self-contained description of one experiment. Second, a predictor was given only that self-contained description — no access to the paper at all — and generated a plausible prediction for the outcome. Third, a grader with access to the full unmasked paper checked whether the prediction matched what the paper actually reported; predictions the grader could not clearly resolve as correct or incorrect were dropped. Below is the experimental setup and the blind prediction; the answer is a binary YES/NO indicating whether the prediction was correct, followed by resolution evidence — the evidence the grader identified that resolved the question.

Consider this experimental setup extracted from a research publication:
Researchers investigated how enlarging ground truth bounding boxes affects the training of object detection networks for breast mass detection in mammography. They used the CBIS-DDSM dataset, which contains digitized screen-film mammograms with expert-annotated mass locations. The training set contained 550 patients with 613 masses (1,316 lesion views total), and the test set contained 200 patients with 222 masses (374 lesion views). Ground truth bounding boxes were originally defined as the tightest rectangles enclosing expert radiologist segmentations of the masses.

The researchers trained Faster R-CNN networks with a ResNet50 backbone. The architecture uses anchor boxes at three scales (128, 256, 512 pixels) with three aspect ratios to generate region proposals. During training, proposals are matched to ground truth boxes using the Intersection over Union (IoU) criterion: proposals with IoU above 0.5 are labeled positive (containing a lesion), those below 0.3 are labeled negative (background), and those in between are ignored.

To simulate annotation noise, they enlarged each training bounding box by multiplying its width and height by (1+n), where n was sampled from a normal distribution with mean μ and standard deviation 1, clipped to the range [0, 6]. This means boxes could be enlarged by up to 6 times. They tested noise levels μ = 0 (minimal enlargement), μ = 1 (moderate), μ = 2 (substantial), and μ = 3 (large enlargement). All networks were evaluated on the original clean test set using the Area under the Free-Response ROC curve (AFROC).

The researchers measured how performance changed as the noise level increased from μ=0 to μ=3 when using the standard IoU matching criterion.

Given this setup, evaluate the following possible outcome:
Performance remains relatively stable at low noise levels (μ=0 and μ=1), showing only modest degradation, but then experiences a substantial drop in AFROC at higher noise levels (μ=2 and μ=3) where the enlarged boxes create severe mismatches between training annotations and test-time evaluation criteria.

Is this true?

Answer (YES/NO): NO